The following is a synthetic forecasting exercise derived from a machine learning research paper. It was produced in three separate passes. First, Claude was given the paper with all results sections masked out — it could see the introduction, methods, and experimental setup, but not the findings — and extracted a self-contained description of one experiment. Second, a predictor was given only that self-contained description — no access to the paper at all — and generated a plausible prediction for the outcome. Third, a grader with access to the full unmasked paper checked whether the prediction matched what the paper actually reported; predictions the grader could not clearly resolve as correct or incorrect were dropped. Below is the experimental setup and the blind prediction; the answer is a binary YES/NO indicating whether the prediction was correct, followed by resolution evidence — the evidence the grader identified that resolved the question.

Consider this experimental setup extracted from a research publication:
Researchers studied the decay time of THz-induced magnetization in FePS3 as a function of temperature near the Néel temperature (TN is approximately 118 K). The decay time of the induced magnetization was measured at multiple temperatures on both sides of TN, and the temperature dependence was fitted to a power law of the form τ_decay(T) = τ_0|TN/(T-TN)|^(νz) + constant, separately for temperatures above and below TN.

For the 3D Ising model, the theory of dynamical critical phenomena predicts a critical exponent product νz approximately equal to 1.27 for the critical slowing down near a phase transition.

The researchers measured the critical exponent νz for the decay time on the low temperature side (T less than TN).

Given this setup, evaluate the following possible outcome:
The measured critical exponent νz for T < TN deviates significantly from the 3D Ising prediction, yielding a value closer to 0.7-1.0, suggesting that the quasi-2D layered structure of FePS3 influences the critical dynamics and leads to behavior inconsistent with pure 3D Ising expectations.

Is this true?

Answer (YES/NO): YES